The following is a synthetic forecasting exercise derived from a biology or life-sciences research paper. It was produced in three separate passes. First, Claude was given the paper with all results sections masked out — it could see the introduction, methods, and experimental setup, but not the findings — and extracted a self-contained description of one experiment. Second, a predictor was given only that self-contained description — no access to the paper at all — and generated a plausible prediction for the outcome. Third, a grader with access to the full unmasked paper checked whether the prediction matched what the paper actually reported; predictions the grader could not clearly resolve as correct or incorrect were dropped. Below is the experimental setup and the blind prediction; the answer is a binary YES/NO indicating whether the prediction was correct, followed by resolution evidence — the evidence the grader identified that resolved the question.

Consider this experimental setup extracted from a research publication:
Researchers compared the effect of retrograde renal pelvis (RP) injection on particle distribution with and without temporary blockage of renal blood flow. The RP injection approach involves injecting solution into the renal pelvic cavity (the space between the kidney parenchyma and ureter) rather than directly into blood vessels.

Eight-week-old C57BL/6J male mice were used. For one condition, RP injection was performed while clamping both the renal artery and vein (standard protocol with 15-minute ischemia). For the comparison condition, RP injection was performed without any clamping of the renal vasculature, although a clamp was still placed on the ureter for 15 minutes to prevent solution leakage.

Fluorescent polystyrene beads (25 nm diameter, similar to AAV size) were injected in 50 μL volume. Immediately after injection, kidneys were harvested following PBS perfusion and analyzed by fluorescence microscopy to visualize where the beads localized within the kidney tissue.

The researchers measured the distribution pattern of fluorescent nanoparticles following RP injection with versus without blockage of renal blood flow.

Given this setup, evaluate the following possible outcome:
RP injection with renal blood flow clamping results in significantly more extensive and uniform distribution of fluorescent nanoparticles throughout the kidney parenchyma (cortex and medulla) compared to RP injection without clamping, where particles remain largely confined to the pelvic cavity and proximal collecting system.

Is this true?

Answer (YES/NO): NO